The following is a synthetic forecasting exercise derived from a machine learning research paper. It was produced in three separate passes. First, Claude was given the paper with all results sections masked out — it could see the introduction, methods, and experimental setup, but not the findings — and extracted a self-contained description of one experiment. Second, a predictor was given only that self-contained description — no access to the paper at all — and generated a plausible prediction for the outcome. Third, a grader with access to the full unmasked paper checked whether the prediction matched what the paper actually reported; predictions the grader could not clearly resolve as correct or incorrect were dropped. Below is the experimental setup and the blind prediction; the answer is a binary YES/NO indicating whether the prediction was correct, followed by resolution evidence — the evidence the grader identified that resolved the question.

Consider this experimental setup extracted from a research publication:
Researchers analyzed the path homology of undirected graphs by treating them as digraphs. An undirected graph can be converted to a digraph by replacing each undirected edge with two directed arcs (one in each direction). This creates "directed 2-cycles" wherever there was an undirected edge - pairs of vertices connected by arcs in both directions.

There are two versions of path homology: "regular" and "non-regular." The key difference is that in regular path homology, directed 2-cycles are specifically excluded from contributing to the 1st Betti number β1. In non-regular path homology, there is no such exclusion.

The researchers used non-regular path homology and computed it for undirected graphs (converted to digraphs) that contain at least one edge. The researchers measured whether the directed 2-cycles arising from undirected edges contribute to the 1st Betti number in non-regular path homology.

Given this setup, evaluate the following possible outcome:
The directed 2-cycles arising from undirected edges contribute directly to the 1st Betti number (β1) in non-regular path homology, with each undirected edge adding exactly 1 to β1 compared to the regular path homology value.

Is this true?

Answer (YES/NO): NO